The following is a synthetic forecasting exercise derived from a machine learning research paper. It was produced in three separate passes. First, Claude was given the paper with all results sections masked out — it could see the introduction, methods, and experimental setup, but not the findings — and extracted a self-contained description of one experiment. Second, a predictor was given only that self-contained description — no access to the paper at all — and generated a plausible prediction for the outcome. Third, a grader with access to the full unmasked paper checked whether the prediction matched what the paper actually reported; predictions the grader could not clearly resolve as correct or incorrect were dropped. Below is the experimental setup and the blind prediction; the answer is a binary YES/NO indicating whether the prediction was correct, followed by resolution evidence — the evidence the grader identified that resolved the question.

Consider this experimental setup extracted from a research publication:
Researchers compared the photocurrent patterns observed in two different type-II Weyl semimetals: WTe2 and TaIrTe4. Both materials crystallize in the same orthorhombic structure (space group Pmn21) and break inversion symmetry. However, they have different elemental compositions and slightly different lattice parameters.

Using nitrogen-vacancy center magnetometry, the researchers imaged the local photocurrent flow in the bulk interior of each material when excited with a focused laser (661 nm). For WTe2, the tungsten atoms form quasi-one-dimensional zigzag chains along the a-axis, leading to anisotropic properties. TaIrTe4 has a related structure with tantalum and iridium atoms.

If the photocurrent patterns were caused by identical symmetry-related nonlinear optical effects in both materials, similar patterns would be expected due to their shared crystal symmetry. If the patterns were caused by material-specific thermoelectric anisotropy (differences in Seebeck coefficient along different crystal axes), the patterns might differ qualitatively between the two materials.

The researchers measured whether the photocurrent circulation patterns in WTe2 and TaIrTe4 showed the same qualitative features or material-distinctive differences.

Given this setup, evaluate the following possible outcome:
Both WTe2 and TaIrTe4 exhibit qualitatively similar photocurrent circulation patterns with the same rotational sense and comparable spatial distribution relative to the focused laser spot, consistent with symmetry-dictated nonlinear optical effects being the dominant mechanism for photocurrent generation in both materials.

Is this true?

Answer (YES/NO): NO